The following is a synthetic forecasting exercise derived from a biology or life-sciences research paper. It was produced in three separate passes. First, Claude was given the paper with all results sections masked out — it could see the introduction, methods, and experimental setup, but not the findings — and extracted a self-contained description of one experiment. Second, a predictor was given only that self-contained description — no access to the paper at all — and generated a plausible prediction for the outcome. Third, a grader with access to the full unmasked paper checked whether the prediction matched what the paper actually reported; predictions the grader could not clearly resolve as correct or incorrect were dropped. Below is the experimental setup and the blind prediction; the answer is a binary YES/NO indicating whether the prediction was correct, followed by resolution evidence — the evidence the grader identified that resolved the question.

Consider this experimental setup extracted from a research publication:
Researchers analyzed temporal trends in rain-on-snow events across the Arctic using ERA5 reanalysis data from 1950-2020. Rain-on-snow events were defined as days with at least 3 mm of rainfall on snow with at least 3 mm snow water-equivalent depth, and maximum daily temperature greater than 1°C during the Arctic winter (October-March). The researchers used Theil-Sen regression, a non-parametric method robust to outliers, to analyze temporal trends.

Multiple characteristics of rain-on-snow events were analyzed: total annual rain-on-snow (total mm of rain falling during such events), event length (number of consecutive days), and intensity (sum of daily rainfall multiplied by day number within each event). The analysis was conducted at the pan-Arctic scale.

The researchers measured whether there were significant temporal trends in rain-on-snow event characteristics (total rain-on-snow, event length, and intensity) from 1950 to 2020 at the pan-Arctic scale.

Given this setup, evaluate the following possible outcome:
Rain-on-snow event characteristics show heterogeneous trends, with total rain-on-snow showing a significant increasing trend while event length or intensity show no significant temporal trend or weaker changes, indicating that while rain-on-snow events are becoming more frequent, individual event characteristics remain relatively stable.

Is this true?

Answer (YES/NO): NO